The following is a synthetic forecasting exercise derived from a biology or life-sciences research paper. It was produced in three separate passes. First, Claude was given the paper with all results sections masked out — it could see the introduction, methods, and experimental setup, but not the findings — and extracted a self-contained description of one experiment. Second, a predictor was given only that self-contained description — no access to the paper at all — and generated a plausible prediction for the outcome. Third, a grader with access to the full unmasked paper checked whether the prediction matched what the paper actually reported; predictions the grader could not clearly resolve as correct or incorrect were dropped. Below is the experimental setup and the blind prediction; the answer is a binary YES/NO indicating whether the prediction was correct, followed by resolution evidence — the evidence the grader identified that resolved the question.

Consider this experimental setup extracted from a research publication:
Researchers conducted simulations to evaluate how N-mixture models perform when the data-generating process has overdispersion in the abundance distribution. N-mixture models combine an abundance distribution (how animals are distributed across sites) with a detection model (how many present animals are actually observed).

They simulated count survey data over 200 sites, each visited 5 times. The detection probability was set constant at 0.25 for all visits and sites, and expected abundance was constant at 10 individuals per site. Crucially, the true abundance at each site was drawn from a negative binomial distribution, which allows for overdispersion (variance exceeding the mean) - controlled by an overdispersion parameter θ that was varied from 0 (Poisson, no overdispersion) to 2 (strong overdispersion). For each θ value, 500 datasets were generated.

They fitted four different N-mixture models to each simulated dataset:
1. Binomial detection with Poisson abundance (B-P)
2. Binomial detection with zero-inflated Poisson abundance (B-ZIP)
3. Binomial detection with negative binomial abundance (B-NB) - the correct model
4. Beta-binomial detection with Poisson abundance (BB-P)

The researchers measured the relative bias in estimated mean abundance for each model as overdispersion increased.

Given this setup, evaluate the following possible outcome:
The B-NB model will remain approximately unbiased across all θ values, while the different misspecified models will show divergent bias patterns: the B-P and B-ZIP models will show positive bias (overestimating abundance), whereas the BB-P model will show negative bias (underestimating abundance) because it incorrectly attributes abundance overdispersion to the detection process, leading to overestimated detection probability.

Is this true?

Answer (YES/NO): NO